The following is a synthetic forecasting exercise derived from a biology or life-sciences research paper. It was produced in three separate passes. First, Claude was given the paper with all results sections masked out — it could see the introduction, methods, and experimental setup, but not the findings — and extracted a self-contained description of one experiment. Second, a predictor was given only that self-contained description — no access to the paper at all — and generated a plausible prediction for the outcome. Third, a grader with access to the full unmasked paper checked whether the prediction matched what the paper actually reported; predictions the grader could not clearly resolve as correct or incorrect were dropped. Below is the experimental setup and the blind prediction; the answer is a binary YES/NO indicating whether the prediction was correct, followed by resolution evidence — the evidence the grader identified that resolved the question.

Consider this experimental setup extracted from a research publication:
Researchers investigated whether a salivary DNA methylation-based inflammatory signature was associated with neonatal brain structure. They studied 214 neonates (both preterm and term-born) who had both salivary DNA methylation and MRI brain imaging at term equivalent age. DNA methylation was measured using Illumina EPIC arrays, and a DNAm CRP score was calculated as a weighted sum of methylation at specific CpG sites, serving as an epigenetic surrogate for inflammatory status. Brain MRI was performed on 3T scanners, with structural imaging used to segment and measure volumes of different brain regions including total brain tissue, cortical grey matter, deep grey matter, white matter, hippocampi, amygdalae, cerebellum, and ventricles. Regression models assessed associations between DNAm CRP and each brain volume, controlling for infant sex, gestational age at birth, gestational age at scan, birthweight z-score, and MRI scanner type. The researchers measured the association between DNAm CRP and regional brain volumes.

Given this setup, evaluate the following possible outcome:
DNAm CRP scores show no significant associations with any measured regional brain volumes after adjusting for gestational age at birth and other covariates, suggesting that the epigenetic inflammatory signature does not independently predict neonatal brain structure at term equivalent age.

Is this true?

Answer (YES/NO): NO